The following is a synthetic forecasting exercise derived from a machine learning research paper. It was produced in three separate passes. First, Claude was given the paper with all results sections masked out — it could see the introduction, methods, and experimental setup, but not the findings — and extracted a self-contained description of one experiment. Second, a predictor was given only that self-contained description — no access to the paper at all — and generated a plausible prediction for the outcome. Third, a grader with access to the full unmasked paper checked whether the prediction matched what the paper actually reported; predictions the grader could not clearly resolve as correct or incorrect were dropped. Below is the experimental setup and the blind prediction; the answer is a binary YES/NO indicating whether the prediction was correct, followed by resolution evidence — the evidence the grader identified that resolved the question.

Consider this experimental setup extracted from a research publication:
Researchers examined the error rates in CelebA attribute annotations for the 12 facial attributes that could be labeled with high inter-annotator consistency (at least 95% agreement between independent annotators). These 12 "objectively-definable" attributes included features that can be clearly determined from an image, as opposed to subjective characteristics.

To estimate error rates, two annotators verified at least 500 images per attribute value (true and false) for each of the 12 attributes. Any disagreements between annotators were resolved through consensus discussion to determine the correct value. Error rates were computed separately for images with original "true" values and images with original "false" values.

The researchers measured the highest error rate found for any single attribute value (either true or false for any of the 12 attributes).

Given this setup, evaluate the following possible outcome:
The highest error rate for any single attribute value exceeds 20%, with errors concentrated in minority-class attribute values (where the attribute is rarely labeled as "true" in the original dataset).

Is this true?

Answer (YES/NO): NO